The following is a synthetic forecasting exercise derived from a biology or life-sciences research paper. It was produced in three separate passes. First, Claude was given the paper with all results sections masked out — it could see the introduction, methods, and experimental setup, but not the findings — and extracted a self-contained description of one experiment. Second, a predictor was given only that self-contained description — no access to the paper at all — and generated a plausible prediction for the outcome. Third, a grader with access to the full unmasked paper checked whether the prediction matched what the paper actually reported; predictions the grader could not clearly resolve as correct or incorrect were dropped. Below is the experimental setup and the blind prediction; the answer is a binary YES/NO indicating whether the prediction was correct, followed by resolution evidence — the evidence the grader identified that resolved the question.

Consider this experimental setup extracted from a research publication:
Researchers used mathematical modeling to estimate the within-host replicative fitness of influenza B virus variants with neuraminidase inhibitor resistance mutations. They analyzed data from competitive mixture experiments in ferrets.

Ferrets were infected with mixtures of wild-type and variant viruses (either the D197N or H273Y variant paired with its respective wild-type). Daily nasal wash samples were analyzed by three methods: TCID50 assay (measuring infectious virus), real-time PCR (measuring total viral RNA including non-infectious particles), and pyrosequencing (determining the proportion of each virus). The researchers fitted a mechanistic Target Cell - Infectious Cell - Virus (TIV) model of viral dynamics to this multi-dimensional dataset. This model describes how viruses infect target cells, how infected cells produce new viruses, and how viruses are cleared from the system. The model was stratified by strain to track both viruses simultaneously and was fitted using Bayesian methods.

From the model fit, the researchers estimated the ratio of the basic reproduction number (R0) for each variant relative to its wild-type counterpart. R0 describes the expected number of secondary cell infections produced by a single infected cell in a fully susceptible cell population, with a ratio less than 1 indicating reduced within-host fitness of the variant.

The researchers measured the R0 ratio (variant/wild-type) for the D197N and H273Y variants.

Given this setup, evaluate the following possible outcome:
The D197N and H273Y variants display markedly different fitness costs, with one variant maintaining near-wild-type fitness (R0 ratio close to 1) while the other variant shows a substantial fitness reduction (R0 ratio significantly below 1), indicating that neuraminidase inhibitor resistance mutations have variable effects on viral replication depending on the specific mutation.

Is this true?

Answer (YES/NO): NO